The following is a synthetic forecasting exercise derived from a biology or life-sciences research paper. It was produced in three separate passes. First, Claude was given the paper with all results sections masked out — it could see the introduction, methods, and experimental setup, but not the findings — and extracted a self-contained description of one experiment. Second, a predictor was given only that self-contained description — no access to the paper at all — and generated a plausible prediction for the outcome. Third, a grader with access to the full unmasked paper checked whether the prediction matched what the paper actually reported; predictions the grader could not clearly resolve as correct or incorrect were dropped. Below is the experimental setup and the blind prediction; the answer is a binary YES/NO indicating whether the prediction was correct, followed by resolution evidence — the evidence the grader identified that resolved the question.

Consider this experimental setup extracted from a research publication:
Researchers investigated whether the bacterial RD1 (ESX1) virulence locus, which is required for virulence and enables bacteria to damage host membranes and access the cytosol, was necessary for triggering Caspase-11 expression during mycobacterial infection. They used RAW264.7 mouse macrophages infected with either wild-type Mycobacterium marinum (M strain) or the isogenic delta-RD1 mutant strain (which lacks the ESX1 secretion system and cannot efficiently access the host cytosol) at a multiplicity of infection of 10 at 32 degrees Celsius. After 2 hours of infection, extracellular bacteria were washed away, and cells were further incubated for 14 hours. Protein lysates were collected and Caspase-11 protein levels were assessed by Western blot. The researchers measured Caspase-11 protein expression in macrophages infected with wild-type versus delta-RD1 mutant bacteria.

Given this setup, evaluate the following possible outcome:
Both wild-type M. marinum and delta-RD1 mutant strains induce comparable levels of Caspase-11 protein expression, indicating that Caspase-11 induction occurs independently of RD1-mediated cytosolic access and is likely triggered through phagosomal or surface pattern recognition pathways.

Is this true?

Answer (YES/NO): NO